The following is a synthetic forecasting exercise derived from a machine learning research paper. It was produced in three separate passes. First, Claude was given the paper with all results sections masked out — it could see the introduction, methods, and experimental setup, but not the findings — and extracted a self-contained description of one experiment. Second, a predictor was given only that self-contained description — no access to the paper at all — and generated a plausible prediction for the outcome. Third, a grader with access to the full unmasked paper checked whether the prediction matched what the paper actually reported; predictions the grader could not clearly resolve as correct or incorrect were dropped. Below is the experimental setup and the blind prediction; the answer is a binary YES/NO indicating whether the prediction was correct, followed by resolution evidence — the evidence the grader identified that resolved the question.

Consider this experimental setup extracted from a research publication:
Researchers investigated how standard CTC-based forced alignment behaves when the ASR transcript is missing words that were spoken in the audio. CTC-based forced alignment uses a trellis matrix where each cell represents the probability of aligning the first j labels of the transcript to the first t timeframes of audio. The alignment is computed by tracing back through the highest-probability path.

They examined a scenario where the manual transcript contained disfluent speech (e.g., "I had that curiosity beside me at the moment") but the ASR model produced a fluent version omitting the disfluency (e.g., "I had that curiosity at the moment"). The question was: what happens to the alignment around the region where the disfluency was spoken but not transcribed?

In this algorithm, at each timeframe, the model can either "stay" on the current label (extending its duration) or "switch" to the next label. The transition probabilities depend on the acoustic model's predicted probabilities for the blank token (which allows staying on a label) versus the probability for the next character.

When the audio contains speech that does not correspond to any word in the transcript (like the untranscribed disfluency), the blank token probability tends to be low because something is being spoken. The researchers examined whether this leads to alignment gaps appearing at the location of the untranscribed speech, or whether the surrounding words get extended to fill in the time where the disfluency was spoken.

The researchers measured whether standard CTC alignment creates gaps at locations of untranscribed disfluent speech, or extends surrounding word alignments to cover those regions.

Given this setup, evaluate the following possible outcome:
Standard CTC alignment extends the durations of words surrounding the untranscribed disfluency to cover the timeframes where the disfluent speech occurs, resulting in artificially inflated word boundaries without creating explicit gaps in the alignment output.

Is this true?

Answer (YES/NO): YES